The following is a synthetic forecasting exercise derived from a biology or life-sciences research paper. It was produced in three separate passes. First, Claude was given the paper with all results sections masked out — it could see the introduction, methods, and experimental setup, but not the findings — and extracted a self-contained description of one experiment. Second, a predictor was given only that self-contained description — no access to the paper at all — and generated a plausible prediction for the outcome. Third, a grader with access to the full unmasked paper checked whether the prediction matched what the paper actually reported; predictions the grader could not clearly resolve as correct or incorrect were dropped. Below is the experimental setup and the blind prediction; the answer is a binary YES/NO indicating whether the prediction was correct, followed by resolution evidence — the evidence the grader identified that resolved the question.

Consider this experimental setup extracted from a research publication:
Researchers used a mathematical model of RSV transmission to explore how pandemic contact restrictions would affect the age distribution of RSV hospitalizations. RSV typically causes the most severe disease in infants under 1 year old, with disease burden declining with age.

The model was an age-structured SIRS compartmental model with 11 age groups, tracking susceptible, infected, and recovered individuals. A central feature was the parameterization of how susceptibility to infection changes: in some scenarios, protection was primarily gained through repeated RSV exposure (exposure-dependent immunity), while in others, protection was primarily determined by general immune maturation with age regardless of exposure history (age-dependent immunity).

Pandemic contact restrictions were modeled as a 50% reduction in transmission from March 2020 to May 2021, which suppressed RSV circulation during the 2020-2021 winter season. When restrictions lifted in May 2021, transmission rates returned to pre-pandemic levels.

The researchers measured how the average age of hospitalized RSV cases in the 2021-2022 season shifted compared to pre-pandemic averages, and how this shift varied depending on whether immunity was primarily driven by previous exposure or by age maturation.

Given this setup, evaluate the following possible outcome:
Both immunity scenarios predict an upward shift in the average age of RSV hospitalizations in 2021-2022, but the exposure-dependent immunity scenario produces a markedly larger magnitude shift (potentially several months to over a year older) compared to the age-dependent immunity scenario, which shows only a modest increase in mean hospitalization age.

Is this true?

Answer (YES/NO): NO